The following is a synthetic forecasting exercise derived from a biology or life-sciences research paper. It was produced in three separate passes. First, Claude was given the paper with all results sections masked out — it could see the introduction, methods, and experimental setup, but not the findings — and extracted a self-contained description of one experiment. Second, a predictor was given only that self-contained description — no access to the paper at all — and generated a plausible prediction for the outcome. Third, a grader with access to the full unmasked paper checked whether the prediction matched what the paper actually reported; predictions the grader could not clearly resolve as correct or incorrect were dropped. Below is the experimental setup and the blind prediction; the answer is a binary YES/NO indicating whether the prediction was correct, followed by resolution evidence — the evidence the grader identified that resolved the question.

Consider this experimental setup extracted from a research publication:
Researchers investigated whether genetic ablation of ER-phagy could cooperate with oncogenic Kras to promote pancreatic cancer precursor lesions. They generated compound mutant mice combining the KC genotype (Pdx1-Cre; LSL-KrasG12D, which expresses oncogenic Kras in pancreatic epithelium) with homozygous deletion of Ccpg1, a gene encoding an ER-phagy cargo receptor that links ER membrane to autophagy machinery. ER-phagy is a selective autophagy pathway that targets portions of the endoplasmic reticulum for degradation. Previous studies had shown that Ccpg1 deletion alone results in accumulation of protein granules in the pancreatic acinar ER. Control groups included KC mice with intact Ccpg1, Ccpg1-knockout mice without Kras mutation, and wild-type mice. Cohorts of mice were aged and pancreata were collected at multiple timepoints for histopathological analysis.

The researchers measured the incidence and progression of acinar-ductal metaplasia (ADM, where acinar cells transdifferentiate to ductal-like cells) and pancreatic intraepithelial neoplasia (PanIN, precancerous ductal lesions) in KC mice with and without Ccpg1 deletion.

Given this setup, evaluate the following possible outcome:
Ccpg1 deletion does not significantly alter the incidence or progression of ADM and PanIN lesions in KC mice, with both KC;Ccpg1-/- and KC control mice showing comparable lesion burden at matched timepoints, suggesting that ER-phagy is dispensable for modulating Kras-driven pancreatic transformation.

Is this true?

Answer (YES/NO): NO